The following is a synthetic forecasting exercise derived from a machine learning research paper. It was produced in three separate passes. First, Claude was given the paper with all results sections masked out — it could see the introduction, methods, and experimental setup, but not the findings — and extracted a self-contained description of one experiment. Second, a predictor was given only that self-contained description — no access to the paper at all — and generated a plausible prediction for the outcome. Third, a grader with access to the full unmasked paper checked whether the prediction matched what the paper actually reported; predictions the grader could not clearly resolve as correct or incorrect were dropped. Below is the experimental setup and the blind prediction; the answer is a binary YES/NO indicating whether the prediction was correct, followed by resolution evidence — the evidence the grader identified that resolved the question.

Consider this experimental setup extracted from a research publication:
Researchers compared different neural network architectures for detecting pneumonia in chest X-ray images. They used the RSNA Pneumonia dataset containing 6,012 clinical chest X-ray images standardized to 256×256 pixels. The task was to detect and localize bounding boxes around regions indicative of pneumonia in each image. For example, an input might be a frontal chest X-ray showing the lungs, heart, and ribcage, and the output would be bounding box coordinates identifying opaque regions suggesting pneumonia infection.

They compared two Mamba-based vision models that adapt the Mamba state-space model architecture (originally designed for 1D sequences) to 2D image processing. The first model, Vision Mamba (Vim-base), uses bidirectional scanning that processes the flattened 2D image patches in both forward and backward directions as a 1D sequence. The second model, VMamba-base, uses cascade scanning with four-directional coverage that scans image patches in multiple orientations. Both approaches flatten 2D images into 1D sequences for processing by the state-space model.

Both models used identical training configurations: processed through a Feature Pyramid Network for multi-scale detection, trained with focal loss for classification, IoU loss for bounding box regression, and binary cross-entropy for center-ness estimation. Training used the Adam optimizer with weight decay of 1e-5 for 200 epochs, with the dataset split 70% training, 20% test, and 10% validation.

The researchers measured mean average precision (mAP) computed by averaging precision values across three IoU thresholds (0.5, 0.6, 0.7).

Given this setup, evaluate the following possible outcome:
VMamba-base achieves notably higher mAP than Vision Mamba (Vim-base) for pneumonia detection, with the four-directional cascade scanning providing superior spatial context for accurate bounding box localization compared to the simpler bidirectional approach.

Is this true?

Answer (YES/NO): YES